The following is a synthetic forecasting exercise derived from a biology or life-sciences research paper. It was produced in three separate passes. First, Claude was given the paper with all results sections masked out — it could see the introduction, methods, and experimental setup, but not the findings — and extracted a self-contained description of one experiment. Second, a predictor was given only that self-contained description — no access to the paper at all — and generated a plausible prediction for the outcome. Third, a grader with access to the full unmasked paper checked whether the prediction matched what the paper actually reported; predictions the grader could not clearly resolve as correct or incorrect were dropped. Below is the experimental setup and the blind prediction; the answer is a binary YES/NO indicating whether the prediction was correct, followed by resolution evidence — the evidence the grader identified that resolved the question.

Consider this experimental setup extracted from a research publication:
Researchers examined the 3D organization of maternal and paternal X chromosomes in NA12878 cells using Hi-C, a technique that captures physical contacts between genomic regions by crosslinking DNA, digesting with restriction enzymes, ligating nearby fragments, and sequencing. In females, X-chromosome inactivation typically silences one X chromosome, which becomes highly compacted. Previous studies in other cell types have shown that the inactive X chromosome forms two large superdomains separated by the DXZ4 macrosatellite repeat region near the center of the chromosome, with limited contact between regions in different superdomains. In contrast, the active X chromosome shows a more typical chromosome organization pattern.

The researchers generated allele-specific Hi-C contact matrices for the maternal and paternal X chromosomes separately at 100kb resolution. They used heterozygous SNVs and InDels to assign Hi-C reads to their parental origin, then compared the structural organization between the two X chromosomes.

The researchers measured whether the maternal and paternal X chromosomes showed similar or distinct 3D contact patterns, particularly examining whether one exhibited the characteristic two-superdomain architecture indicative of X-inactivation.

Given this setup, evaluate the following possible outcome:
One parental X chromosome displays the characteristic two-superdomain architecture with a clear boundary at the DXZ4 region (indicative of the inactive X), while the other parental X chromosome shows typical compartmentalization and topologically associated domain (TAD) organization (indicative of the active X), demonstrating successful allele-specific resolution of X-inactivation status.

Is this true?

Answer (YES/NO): YES